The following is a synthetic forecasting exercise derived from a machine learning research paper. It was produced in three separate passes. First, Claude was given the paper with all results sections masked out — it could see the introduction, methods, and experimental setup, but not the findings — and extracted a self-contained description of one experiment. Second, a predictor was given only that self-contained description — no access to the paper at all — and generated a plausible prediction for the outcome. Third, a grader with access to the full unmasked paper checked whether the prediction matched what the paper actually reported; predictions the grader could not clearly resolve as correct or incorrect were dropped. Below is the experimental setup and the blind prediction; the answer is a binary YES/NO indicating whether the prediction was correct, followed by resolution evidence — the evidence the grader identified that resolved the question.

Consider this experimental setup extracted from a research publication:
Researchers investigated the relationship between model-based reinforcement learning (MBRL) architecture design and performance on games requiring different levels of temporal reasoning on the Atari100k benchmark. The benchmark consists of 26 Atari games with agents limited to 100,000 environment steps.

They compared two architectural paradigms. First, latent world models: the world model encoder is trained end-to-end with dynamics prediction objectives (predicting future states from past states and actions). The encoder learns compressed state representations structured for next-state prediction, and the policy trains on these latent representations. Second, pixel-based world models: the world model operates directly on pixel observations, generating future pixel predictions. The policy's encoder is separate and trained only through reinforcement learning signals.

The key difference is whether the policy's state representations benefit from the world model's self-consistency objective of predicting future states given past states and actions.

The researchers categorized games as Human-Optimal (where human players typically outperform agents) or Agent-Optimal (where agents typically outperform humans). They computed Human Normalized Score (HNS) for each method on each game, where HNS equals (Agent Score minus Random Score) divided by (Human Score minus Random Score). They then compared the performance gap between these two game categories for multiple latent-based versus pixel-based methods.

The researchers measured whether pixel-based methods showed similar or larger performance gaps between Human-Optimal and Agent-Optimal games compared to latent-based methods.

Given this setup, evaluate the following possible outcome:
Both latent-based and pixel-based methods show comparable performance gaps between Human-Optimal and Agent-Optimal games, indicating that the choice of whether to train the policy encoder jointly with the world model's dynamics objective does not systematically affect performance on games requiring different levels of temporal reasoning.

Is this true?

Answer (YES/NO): NO